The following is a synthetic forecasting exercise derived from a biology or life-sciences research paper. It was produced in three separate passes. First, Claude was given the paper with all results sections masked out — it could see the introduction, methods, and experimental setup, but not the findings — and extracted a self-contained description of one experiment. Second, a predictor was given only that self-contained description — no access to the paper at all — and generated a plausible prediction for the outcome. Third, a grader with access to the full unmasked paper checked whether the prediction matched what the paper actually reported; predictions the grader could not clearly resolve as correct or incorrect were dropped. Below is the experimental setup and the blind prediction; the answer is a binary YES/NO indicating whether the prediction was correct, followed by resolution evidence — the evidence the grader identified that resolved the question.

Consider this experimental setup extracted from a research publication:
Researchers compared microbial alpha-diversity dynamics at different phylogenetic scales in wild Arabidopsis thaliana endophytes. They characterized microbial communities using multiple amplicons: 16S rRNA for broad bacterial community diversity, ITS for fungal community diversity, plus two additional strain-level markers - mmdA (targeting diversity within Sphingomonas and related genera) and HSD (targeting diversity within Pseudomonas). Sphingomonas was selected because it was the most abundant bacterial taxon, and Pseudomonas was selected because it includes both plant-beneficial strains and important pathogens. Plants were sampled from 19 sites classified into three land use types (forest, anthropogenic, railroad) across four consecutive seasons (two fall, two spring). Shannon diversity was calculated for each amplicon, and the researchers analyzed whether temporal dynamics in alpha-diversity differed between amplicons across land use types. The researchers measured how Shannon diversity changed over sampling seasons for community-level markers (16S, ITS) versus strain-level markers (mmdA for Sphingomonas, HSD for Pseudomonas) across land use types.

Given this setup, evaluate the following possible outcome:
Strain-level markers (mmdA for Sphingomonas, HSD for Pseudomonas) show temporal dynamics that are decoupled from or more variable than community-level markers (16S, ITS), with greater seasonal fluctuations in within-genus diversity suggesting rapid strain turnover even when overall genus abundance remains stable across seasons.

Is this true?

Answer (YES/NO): NO